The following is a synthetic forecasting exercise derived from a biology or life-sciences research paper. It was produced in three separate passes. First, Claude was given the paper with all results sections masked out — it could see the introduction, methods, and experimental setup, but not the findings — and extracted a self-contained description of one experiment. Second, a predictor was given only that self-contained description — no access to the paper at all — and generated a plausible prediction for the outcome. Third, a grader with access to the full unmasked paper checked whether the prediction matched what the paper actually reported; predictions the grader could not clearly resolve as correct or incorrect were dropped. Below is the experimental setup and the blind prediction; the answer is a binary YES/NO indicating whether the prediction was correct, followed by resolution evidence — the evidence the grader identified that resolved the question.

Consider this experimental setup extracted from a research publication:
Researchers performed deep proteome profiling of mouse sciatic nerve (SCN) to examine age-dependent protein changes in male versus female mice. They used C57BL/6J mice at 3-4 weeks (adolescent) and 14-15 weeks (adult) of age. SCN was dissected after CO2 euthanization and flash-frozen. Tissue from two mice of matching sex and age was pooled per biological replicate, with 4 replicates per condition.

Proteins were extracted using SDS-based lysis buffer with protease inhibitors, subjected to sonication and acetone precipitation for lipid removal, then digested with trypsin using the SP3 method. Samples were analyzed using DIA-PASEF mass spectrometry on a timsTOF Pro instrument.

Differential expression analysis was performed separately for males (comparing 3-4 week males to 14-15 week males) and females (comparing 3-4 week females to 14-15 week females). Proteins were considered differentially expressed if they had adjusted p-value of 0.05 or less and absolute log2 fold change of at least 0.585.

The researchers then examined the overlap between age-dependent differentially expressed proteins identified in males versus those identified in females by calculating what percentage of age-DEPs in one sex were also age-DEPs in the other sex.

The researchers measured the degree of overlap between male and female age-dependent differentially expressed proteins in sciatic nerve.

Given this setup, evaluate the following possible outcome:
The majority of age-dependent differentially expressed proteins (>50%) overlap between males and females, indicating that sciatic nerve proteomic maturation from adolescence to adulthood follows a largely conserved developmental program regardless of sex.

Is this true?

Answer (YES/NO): YES